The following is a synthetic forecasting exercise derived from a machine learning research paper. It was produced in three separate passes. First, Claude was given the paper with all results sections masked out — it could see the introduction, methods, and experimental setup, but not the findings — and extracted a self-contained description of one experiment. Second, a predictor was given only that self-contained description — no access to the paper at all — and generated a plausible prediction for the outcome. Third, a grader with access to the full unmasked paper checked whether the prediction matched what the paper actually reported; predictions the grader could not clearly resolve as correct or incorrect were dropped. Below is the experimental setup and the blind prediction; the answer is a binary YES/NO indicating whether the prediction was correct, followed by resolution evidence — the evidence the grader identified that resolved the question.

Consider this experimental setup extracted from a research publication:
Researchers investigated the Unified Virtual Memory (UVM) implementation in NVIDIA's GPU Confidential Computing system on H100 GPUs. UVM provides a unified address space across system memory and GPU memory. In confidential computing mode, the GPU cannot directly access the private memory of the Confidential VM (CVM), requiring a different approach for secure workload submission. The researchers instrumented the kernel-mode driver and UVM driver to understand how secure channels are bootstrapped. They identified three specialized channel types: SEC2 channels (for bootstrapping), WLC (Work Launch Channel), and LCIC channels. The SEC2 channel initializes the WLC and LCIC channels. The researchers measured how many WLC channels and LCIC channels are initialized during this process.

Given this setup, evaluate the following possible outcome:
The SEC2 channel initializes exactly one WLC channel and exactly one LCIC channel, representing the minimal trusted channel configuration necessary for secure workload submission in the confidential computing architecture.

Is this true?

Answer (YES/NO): NO